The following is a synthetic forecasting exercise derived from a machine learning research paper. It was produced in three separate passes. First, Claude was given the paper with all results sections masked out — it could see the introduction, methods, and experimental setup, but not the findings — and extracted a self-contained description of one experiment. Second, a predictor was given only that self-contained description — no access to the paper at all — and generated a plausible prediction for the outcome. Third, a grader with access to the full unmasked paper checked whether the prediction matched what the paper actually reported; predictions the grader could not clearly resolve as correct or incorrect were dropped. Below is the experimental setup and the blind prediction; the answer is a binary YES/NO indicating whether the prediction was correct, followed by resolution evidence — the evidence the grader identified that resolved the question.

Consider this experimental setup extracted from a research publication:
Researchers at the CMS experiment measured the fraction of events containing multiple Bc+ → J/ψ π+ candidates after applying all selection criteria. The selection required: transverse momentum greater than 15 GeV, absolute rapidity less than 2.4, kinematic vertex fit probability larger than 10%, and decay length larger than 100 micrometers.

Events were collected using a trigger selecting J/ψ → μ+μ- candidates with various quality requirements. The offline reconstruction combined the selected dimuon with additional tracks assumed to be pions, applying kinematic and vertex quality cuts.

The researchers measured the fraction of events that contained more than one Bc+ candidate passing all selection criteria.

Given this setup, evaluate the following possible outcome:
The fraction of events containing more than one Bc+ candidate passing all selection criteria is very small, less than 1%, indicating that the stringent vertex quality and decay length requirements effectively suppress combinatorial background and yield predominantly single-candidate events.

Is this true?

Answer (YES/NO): NO